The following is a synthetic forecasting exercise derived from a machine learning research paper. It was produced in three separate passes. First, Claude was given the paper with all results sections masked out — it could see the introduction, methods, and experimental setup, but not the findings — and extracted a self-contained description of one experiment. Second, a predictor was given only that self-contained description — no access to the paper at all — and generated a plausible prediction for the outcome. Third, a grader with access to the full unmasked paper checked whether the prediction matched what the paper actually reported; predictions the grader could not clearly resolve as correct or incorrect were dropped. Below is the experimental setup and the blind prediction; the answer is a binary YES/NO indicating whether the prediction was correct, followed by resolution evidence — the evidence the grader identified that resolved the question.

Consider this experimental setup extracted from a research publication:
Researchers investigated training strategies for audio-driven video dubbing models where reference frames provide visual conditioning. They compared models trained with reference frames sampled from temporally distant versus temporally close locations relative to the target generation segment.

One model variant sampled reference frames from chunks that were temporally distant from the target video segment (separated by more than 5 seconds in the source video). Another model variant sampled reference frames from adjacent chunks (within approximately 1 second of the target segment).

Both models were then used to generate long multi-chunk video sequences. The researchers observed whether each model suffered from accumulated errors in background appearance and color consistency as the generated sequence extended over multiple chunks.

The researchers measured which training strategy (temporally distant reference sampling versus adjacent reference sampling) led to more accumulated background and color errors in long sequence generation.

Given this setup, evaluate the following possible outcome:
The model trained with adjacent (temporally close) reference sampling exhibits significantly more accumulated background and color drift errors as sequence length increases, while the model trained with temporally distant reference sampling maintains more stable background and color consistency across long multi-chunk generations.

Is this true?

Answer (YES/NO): NO